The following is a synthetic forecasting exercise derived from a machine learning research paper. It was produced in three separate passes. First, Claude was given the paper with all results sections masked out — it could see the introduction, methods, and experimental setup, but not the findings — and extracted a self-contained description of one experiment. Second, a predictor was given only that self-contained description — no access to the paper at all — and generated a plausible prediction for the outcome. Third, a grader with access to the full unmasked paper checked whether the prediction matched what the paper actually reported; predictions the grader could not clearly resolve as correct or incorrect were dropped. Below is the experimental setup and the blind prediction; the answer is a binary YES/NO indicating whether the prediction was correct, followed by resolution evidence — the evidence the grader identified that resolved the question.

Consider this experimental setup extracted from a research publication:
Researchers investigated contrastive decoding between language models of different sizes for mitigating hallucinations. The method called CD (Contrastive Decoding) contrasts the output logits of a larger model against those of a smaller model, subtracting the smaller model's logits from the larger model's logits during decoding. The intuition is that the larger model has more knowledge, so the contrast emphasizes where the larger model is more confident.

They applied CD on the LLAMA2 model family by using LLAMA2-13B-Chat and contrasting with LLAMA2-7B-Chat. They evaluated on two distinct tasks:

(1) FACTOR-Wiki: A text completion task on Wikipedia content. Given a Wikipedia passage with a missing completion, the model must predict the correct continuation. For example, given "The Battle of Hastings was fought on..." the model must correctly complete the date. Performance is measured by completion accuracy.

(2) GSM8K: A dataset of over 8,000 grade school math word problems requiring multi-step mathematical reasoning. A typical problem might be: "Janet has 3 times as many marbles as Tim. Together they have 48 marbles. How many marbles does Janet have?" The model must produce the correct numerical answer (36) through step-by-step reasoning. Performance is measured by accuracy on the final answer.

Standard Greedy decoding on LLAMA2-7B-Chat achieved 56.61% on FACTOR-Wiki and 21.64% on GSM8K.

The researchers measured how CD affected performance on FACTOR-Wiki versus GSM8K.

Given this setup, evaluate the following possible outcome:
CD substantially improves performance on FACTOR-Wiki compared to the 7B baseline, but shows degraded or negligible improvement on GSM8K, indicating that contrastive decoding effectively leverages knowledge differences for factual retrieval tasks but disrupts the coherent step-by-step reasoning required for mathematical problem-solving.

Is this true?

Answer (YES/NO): NO